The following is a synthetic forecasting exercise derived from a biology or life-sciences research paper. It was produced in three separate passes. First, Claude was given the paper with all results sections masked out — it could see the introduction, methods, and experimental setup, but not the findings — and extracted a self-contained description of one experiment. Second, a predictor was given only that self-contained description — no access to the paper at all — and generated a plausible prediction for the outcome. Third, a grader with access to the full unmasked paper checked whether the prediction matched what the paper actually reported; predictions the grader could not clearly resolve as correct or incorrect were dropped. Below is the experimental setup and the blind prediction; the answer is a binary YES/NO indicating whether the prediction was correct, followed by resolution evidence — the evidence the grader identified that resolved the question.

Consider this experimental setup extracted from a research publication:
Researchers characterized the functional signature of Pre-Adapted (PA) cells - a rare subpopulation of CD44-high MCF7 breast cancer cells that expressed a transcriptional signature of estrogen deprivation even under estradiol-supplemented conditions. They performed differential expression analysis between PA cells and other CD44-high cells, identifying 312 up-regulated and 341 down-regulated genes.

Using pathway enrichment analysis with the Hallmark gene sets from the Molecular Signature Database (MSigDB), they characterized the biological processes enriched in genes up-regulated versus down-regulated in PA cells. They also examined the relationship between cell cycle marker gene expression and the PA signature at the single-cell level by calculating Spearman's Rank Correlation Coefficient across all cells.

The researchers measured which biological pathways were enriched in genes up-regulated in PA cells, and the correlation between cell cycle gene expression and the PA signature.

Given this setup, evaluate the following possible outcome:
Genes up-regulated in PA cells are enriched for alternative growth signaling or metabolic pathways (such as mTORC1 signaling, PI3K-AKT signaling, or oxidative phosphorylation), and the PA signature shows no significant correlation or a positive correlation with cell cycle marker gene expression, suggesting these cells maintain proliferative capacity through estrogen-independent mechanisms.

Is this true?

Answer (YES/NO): NO